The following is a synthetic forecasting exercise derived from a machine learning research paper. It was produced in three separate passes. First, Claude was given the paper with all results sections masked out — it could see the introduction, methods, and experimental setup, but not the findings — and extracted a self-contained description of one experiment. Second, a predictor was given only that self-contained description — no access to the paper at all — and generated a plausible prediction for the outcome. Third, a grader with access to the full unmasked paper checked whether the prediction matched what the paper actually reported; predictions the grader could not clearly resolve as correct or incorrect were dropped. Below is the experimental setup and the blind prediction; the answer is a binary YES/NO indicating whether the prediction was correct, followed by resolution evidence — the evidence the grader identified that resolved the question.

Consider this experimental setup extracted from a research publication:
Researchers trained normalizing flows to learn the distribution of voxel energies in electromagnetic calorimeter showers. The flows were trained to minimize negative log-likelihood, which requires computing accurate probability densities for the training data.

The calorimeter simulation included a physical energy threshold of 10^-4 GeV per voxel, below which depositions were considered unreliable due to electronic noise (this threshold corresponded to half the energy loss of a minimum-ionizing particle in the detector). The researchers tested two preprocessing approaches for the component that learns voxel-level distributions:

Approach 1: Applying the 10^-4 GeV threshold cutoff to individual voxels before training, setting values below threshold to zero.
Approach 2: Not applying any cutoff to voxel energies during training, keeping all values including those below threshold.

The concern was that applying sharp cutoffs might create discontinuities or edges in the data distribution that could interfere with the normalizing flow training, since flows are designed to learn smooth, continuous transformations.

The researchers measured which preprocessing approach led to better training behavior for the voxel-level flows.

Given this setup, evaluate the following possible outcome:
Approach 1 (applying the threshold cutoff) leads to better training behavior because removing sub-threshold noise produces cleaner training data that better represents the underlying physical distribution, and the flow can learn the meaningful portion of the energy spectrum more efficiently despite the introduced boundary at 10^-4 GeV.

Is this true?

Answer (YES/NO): NO